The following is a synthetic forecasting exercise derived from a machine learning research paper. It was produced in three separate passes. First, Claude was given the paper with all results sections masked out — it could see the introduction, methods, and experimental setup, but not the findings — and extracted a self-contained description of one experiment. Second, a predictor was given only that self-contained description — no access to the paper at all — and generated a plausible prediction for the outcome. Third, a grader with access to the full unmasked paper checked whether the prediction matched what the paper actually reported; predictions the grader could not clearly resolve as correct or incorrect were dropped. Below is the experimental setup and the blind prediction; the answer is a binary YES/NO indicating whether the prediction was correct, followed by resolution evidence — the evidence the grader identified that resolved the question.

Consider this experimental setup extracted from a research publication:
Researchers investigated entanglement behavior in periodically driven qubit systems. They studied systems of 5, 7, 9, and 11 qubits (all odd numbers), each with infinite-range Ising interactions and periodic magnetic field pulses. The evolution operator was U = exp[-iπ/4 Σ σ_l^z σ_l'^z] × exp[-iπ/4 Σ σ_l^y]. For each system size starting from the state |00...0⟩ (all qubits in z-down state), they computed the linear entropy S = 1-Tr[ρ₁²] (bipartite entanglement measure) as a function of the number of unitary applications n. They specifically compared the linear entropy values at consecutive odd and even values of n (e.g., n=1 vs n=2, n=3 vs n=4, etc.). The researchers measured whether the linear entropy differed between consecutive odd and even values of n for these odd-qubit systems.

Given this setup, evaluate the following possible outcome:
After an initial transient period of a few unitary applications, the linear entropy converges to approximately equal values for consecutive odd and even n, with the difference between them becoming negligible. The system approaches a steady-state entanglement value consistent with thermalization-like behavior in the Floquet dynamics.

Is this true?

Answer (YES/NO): NO